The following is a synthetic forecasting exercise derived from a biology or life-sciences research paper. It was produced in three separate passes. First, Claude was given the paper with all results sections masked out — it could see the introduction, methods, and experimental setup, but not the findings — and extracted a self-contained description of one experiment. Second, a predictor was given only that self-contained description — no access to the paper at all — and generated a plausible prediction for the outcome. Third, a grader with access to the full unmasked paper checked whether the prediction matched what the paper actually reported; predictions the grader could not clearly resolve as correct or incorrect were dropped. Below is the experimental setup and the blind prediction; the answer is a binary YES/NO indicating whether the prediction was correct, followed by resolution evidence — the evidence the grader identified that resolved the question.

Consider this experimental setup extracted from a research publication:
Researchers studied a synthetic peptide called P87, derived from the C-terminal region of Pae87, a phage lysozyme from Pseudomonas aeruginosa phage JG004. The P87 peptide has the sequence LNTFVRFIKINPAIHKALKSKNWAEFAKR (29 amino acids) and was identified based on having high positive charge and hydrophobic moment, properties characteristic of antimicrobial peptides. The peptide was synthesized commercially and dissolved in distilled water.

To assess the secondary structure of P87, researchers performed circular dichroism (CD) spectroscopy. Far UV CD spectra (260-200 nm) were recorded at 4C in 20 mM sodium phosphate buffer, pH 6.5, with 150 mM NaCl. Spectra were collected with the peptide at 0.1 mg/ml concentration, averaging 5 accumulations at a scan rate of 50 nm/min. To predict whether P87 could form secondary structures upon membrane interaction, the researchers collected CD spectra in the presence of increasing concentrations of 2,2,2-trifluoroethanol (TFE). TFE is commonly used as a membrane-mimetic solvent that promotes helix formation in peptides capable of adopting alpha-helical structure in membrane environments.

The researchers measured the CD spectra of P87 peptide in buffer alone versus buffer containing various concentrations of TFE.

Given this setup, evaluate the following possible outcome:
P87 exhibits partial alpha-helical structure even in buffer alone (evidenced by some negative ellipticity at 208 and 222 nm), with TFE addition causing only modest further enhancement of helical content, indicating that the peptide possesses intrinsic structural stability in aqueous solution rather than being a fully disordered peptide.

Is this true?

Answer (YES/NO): NO